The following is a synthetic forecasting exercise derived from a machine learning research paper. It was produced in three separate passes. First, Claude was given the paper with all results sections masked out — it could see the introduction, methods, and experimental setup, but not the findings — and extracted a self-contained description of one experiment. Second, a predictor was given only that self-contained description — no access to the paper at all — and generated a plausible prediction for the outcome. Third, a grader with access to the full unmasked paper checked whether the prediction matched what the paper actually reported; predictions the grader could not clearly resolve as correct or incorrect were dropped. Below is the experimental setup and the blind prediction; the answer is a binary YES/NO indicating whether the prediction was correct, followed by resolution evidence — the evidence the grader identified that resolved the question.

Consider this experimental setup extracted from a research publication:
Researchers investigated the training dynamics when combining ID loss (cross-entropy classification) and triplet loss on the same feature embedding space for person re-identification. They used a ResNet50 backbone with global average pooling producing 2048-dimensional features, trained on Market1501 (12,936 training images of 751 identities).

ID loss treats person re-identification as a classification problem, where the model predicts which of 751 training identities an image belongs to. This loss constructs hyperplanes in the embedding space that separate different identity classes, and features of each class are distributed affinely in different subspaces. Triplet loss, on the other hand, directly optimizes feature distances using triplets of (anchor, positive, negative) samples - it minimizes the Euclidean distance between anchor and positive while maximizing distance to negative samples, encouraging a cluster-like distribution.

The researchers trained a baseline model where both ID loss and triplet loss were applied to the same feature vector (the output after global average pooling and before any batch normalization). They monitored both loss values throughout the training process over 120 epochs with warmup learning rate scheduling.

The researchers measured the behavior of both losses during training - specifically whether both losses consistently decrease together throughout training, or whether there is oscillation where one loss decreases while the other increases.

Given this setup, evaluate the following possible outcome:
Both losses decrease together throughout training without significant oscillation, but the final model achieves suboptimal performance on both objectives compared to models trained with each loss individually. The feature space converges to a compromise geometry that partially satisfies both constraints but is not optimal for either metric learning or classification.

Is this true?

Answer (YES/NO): NO